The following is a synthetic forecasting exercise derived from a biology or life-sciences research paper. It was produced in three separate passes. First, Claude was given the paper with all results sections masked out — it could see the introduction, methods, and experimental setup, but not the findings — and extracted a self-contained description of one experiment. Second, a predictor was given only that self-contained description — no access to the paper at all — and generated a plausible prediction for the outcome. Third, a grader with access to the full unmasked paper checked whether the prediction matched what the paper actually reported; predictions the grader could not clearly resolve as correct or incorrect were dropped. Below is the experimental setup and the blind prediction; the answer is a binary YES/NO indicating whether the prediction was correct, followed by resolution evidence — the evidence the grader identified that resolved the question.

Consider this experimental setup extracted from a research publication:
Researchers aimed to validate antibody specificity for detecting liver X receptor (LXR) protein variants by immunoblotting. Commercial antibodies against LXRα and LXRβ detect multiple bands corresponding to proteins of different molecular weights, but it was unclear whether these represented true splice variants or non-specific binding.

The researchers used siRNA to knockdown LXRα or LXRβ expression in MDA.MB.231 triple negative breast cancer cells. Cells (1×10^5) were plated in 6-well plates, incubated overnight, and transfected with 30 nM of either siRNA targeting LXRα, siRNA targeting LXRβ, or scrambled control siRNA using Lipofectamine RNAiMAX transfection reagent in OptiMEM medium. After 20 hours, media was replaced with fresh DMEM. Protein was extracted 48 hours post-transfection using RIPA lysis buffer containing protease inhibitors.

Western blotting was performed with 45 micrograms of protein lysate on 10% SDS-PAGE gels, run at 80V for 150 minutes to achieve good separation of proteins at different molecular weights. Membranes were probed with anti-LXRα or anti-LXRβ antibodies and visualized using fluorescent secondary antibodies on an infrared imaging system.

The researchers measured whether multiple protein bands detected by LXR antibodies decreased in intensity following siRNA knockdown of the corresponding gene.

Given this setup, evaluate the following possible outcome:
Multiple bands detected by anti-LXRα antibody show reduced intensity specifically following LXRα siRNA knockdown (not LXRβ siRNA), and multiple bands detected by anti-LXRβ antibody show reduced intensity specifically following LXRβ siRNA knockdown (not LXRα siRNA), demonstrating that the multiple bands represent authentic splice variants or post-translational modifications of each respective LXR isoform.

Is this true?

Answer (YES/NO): YES